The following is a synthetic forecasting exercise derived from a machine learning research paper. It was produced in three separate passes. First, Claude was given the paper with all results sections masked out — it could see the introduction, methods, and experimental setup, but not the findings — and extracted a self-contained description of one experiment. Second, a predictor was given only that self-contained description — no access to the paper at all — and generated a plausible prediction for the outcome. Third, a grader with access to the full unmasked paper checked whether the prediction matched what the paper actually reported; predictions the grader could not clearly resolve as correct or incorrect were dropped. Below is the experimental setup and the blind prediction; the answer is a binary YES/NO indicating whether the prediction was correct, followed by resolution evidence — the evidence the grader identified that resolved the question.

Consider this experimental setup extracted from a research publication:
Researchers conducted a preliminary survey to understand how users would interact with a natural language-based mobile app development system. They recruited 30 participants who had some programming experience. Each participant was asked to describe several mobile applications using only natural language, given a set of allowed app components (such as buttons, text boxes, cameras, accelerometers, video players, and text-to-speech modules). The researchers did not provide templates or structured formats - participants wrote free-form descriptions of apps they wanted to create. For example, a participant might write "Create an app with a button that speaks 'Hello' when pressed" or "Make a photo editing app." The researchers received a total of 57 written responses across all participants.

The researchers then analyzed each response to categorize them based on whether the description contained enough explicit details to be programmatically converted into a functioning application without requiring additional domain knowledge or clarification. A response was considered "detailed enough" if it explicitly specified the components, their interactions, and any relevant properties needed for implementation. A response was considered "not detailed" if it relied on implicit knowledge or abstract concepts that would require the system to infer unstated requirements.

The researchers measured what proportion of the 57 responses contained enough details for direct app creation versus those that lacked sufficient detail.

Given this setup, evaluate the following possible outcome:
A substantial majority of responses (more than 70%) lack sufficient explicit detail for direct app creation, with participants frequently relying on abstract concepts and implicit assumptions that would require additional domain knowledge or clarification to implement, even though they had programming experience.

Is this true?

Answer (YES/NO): NO